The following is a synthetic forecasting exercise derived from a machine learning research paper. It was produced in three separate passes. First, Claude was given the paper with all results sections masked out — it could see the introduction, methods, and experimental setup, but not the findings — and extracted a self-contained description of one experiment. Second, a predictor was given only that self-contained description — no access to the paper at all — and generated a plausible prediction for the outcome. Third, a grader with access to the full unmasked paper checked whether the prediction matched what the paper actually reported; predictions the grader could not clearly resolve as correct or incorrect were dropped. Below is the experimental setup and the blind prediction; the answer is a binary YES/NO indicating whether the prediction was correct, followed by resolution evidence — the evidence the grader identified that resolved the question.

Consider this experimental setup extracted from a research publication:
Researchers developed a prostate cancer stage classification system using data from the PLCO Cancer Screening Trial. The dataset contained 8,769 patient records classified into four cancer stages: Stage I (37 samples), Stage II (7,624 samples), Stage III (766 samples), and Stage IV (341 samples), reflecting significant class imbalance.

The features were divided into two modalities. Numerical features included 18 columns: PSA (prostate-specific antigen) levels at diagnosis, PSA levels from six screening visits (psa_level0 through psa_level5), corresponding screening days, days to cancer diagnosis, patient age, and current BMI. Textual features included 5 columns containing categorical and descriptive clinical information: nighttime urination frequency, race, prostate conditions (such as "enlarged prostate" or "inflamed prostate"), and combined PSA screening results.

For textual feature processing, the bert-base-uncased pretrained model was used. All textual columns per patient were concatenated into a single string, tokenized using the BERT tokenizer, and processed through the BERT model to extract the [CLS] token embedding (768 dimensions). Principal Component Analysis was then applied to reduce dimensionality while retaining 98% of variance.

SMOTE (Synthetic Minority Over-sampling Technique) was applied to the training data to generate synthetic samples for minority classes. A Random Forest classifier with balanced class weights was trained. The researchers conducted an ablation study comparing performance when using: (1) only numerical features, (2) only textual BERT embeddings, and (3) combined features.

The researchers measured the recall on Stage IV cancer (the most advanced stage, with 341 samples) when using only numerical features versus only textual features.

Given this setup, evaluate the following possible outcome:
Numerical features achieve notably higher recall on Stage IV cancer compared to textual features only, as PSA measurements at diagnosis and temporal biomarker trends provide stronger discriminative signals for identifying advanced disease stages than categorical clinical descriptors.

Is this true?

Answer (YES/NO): NO